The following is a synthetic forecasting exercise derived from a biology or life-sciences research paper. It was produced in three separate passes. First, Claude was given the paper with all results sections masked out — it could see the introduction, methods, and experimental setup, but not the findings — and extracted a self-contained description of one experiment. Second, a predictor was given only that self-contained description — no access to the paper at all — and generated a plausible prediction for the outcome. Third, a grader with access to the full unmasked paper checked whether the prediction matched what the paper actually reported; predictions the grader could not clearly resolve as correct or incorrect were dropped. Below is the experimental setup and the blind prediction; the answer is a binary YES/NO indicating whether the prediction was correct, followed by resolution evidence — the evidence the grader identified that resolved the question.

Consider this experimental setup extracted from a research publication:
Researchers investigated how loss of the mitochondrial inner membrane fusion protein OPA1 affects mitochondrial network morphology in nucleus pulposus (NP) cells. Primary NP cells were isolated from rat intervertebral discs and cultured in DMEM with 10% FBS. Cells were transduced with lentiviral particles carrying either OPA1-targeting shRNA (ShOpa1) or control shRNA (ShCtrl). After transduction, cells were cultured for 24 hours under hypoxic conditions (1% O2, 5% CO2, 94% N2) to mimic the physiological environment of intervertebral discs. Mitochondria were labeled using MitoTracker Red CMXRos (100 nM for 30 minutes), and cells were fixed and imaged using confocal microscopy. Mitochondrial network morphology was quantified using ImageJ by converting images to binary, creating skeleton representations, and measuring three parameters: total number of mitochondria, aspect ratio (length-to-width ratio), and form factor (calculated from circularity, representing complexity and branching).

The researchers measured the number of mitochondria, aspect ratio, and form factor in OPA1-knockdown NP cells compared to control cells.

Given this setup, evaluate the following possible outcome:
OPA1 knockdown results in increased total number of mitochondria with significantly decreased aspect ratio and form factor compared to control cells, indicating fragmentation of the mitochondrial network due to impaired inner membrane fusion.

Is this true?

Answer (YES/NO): YES